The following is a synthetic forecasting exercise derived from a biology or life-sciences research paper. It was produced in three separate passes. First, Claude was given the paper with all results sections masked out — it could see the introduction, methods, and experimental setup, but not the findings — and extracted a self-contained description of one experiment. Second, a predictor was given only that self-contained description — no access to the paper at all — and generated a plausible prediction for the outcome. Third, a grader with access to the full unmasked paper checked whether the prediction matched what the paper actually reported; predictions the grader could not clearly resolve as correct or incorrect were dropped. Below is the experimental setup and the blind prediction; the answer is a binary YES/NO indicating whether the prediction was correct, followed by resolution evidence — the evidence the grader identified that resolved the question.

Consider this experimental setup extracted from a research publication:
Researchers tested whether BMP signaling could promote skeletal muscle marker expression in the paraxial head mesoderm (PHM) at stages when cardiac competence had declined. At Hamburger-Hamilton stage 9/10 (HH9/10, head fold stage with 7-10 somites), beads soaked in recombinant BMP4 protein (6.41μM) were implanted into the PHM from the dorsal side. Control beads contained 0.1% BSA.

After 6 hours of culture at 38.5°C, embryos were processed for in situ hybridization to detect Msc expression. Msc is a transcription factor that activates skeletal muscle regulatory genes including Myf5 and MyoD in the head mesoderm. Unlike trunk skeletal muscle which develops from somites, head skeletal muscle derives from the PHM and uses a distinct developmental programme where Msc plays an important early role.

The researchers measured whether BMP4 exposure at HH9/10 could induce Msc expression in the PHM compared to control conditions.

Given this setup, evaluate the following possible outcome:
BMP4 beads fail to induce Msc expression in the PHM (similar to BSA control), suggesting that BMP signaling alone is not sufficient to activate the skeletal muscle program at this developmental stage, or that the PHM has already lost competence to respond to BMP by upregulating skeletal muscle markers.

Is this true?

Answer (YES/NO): NO